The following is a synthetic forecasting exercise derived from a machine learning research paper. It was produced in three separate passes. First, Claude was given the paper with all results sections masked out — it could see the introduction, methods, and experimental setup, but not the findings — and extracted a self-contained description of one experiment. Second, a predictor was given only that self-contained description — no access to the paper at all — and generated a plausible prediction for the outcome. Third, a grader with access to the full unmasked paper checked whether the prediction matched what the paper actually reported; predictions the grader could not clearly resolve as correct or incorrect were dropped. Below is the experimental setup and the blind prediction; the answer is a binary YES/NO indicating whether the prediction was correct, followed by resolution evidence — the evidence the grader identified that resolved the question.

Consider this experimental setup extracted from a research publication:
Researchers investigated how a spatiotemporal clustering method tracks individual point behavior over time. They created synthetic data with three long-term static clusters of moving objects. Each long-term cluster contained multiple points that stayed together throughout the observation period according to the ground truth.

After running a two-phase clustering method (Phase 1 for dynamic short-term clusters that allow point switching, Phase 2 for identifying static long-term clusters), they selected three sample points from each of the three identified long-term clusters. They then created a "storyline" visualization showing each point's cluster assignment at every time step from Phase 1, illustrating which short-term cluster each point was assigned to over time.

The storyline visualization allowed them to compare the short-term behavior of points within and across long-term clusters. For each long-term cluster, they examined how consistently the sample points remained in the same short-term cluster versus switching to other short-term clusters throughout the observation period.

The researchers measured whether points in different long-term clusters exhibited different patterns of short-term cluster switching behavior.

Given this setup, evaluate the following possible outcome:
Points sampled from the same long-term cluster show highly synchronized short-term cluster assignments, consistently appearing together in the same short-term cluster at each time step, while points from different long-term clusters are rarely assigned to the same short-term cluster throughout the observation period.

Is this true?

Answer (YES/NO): NO